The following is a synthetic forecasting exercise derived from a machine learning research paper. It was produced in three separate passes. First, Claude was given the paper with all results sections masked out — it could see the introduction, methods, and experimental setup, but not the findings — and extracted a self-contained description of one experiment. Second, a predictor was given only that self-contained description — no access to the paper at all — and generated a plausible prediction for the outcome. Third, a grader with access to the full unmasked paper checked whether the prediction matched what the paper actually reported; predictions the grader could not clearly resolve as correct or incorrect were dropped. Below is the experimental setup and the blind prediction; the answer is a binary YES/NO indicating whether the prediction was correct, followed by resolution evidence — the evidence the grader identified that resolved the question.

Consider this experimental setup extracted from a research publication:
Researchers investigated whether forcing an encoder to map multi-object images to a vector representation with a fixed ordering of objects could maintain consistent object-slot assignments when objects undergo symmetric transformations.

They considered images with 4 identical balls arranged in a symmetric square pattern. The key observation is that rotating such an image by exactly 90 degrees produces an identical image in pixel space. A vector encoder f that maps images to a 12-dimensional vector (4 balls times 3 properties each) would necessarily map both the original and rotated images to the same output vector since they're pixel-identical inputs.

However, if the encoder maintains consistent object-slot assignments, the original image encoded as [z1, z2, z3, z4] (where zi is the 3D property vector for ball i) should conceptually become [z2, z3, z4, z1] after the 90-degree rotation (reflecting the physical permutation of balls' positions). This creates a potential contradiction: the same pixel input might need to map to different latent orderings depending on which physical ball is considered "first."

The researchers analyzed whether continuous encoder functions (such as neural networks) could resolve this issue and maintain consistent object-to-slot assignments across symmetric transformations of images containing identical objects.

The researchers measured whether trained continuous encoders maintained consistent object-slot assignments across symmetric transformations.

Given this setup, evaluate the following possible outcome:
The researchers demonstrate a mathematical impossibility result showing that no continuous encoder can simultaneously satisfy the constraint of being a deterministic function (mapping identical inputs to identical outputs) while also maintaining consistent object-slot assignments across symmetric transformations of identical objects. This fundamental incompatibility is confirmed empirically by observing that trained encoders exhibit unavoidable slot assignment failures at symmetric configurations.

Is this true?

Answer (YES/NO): NO